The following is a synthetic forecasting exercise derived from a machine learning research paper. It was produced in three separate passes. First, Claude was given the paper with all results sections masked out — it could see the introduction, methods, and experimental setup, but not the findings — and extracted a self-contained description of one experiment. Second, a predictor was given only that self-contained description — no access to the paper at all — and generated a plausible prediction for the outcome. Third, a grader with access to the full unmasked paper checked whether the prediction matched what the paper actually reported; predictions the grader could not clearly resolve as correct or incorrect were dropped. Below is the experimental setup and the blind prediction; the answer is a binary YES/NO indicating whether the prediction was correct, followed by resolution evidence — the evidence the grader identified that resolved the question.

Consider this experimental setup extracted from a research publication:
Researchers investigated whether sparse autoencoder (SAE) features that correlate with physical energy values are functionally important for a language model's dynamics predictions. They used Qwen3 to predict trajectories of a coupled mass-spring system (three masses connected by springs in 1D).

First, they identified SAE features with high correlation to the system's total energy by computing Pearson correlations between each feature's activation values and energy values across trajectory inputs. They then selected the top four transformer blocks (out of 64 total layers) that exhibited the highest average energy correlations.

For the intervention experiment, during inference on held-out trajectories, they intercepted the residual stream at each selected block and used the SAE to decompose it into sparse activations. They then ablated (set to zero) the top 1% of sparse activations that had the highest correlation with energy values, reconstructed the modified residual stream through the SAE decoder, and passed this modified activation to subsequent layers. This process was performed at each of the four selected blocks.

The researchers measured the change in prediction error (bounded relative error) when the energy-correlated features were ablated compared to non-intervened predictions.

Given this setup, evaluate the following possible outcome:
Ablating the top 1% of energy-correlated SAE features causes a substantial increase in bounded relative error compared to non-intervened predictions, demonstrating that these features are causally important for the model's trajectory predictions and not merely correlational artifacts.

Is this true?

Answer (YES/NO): YES